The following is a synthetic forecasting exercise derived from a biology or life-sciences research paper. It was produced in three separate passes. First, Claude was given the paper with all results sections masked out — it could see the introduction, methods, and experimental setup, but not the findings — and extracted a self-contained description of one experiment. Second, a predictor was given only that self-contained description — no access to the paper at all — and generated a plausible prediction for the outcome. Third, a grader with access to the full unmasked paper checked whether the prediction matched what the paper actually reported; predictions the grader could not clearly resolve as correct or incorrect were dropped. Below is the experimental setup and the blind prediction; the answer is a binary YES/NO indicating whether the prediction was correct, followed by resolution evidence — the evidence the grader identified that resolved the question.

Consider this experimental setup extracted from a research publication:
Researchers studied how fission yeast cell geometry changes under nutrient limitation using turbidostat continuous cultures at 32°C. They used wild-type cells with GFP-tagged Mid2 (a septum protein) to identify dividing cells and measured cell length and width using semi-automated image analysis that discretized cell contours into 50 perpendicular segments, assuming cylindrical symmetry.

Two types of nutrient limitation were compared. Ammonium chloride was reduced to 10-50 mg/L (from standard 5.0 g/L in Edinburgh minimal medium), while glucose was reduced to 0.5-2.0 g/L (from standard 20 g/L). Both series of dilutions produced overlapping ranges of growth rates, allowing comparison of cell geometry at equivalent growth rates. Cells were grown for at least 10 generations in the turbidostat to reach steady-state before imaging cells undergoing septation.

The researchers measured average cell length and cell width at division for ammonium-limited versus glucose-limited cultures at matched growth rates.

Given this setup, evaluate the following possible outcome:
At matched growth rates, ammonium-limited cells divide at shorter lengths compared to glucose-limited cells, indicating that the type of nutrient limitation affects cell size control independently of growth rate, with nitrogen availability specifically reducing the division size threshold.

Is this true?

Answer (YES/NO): NO